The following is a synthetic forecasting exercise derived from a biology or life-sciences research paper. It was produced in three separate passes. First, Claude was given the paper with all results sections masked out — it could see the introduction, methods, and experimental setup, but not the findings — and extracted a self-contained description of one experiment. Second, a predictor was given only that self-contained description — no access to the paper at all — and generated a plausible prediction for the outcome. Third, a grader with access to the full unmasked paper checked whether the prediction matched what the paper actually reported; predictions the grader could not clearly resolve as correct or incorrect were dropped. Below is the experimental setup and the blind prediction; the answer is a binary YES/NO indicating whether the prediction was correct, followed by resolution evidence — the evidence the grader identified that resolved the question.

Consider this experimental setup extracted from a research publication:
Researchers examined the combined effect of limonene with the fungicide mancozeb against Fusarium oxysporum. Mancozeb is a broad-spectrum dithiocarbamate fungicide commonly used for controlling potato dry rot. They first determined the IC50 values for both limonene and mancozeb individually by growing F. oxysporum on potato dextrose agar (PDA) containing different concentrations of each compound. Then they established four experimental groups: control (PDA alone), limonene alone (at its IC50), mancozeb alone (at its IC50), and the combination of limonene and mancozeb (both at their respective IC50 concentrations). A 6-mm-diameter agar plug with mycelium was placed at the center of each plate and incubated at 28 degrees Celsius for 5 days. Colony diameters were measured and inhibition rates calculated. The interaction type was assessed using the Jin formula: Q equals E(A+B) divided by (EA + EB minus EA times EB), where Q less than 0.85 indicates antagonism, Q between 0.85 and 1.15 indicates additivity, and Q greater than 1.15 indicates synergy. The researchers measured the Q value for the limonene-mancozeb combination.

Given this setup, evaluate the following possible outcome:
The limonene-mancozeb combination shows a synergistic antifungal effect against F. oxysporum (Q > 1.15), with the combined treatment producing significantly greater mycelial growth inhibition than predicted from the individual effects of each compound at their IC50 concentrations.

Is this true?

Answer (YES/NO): NO